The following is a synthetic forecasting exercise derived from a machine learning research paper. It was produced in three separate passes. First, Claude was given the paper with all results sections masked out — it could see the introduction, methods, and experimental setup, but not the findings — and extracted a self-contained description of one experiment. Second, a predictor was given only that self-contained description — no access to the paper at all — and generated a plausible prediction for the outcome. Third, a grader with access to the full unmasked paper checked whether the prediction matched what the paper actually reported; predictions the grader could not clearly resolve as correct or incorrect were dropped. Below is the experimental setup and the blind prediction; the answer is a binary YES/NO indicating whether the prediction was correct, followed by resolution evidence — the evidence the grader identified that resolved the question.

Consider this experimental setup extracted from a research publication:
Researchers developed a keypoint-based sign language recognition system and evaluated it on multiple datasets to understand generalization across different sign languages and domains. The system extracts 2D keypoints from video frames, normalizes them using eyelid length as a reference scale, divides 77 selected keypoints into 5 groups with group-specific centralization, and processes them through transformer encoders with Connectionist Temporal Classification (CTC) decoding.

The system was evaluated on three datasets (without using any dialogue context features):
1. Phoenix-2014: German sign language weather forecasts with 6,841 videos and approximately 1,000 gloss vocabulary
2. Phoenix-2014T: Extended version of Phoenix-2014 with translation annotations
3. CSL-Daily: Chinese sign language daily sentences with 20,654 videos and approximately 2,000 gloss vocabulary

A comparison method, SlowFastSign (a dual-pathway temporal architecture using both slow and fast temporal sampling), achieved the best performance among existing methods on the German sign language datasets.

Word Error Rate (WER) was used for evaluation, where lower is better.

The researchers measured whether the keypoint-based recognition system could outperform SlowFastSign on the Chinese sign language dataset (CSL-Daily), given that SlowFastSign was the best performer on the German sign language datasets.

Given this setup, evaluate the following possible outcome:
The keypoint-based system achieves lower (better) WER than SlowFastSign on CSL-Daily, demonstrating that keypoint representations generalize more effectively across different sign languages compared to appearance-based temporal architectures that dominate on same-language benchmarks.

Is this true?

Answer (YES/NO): YES